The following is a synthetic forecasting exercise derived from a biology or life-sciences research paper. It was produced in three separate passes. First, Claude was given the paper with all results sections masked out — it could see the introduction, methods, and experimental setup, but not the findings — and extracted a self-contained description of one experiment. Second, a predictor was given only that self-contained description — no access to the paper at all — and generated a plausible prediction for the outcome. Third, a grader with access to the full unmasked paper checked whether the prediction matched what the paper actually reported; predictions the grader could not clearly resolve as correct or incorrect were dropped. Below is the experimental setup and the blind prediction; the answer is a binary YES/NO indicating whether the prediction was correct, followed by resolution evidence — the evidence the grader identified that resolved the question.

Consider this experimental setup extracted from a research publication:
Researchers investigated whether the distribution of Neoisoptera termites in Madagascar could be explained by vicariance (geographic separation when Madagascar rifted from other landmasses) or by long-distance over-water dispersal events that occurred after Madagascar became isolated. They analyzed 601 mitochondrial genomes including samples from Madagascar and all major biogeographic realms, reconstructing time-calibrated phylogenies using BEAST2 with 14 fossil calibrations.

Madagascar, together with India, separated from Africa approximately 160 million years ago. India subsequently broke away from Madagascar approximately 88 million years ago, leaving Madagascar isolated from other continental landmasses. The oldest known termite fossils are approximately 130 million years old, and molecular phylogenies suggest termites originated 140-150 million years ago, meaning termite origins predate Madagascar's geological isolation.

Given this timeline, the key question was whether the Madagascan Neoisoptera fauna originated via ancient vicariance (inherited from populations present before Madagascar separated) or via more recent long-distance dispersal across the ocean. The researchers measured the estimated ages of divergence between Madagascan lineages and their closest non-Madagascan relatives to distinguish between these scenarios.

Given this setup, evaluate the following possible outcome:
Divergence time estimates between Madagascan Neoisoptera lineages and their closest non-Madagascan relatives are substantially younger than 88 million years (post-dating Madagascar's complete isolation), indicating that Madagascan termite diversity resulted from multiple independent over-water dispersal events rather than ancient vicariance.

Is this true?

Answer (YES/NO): YES